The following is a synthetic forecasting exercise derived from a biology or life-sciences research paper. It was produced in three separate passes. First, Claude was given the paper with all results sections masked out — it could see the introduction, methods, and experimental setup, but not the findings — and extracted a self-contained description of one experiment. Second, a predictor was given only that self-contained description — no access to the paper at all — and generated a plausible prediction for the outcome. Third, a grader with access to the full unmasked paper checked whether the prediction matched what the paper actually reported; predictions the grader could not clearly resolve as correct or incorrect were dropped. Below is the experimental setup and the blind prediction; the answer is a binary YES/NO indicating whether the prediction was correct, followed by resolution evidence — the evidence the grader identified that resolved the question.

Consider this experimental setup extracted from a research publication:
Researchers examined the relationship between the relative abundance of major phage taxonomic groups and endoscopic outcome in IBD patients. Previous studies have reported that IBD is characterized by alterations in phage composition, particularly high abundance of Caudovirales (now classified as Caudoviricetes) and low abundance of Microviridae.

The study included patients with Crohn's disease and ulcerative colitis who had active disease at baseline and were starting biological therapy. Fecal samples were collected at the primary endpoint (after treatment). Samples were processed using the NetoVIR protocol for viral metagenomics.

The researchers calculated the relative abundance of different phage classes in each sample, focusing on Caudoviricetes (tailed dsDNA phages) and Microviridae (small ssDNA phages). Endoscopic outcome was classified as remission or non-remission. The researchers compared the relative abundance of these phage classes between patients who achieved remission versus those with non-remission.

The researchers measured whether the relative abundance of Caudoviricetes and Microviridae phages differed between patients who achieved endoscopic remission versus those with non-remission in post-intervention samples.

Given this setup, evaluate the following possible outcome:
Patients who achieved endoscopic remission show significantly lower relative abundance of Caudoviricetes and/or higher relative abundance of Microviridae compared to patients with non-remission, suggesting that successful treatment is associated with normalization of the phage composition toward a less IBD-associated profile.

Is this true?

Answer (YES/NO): NO